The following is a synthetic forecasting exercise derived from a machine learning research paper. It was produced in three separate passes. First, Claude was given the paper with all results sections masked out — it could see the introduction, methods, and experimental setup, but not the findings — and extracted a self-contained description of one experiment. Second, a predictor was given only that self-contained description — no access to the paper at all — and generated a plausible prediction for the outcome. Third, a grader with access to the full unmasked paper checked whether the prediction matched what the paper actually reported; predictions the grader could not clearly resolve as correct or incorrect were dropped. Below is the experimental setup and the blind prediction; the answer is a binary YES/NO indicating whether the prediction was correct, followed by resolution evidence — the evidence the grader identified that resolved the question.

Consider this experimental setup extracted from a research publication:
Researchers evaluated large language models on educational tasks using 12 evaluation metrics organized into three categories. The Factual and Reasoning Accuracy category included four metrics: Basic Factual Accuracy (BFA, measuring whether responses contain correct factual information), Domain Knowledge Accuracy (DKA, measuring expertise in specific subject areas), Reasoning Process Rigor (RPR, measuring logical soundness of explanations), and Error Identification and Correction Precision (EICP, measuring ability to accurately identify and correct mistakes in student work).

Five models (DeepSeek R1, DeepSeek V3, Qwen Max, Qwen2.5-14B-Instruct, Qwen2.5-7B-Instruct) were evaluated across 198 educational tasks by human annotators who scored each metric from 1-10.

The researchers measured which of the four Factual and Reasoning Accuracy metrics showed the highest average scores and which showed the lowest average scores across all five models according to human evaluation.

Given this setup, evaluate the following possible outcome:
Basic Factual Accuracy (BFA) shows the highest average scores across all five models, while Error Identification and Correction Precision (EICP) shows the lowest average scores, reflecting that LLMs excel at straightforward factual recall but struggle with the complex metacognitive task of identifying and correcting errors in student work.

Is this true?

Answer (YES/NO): NO